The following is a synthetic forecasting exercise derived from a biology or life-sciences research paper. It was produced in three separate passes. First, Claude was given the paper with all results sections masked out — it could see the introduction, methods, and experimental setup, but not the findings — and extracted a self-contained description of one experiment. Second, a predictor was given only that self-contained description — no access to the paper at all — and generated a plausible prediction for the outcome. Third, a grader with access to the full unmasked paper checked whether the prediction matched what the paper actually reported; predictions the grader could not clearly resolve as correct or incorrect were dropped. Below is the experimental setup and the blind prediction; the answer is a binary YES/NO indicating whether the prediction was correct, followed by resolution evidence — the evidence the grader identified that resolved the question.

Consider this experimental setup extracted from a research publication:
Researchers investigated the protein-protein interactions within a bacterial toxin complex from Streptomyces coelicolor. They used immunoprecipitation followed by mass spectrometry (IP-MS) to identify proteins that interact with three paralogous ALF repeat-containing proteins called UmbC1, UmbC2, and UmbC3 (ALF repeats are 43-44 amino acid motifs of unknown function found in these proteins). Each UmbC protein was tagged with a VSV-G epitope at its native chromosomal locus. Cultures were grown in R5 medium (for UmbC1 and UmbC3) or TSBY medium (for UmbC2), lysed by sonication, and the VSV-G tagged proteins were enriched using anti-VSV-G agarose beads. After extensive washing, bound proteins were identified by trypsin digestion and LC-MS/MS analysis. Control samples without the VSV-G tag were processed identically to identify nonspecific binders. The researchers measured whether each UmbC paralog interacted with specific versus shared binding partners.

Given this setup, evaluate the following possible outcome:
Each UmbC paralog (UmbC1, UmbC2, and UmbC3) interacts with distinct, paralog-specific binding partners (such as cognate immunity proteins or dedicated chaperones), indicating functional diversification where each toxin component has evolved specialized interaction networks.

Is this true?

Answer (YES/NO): NO